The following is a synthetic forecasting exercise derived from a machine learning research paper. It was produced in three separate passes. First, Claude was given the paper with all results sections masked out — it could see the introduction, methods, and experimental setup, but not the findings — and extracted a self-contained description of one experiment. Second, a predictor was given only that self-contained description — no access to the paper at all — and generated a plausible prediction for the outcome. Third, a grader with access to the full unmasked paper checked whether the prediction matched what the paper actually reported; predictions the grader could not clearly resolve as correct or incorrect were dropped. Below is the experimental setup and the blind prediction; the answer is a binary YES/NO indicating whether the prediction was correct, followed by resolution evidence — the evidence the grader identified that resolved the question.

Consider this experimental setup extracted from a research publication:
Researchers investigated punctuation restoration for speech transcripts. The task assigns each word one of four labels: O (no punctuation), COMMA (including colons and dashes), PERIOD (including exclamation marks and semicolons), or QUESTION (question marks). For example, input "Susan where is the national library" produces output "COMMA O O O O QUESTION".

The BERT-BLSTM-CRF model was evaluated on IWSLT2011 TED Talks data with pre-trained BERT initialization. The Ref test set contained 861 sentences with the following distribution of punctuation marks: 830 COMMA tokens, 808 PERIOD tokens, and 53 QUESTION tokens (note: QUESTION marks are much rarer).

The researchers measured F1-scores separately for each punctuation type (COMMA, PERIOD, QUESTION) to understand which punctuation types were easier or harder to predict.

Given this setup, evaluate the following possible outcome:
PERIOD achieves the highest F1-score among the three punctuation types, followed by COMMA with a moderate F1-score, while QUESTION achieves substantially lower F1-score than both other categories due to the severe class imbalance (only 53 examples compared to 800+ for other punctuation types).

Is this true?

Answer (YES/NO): NO